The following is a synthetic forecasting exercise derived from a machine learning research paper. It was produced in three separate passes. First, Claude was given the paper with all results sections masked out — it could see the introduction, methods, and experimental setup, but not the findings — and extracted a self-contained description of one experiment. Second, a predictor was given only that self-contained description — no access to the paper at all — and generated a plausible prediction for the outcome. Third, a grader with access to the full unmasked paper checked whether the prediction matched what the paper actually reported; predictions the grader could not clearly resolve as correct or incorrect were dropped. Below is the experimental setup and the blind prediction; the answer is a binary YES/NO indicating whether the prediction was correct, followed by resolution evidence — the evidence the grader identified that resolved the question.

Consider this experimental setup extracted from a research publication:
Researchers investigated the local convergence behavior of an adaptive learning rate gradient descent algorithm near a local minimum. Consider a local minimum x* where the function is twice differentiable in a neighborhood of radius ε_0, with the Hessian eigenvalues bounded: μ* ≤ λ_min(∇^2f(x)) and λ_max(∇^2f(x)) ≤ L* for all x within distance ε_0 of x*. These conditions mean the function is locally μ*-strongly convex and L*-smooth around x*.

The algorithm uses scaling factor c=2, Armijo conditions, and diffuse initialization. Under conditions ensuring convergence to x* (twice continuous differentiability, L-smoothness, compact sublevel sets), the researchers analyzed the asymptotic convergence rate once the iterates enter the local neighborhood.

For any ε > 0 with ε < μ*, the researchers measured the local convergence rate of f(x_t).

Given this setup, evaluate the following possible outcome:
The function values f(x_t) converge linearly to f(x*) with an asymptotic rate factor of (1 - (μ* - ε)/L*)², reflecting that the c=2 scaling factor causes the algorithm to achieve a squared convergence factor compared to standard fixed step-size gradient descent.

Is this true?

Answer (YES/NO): NO